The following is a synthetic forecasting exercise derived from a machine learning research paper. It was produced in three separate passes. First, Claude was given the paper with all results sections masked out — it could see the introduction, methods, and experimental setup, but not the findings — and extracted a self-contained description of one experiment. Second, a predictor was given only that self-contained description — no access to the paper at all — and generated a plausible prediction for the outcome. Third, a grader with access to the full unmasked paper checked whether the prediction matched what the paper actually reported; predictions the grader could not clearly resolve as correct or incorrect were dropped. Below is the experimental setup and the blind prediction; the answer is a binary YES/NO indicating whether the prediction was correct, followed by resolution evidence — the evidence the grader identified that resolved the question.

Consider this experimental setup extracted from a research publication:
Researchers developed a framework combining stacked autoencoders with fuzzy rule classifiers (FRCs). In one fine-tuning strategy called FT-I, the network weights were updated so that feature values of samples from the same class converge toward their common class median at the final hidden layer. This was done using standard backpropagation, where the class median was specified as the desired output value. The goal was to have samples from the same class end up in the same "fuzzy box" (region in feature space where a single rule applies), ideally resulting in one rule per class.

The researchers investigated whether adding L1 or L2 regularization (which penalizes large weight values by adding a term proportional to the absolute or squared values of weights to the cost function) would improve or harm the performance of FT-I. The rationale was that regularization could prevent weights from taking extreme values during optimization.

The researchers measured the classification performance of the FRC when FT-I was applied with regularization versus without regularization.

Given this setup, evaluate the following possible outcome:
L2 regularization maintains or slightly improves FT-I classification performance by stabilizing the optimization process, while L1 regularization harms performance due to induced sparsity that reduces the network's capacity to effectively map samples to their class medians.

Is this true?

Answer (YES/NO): NO